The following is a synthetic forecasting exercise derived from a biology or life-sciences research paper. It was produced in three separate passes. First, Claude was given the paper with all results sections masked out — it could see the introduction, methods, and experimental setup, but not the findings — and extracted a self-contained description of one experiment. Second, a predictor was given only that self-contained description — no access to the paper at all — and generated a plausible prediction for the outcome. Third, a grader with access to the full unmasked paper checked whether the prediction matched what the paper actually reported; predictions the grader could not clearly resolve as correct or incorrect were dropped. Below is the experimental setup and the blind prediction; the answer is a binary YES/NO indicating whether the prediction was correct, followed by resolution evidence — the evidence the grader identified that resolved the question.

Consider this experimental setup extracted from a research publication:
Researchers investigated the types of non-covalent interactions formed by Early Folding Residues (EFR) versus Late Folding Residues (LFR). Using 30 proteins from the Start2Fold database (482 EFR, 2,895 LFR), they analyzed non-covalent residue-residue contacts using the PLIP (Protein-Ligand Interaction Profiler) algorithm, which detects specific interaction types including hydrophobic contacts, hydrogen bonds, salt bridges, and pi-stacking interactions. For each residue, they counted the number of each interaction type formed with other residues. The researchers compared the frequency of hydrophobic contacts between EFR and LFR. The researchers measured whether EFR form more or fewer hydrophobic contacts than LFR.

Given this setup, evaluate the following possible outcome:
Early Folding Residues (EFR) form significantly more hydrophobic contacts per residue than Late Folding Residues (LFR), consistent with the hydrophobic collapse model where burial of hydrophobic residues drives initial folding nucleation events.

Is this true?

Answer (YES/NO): YES